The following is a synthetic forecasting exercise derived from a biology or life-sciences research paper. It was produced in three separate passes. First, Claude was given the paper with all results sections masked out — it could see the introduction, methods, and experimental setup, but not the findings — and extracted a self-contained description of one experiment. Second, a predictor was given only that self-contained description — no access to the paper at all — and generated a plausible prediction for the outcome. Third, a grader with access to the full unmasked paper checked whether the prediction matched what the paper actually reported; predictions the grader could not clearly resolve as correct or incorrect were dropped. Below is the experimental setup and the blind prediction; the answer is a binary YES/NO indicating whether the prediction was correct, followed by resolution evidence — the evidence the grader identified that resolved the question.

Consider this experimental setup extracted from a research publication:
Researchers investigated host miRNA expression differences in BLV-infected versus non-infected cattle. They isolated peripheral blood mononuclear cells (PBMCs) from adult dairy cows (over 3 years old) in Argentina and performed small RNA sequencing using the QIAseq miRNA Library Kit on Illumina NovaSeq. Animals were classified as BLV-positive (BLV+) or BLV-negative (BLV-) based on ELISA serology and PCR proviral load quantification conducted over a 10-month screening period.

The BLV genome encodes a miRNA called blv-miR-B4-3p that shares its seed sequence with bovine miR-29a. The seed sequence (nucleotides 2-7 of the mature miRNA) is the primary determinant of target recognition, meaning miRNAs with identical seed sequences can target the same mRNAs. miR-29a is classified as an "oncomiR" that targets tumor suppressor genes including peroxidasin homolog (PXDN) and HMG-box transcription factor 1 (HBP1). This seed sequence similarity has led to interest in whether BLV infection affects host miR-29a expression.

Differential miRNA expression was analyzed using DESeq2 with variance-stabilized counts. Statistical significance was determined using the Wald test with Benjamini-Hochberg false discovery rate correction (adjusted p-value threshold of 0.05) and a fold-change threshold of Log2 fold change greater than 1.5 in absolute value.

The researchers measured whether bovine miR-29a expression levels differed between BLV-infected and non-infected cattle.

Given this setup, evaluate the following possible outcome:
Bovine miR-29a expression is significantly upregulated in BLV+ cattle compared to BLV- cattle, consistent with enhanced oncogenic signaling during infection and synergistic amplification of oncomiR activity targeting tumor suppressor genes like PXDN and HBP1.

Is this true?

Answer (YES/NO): NO